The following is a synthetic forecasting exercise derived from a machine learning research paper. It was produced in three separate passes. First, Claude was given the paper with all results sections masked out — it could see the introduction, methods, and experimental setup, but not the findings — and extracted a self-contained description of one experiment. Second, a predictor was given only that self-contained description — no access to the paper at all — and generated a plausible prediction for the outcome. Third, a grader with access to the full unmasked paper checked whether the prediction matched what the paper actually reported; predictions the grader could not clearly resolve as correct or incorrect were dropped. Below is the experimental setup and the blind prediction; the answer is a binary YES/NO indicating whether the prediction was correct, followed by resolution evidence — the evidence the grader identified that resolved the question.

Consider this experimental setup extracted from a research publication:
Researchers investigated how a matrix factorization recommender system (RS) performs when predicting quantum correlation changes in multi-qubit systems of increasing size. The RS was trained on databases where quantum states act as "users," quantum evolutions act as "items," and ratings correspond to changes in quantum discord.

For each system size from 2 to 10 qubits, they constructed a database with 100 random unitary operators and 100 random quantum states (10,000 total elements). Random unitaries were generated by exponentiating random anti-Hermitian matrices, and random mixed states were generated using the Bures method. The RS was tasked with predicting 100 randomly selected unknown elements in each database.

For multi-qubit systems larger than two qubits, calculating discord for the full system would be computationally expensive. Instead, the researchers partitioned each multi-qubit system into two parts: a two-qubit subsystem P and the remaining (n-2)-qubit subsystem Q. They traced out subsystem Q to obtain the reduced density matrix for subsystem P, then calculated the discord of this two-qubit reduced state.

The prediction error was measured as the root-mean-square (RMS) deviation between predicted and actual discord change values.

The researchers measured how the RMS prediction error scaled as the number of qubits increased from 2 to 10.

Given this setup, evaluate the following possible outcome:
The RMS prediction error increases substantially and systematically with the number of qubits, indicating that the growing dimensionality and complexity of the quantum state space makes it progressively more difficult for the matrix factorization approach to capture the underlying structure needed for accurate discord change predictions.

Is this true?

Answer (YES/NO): NO